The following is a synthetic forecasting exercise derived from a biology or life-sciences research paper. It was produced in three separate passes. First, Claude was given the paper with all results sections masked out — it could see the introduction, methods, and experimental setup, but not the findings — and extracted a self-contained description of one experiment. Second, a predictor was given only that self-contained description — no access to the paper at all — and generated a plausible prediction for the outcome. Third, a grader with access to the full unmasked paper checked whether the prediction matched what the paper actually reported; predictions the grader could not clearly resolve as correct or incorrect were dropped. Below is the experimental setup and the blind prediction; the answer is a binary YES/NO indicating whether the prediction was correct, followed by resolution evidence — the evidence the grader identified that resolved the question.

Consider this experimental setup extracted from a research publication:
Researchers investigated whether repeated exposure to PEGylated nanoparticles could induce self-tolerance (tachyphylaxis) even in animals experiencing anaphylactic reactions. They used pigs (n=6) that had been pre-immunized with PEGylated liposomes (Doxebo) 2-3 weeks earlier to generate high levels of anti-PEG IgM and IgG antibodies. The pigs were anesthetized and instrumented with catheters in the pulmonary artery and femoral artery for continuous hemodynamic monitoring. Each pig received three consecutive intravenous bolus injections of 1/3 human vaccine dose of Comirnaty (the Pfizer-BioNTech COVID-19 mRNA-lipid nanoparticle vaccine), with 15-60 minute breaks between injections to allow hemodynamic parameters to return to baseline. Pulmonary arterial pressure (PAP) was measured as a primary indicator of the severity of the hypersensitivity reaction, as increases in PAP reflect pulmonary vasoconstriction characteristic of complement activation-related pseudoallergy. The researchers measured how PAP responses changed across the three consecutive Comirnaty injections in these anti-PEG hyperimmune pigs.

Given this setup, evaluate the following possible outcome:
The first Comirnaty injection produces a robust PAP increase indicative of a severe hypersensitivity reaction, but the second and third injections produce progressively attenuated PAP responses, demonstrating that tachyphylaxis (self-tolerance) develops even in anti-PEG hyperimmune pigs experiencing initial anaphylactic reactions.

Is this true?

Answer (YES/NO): YES